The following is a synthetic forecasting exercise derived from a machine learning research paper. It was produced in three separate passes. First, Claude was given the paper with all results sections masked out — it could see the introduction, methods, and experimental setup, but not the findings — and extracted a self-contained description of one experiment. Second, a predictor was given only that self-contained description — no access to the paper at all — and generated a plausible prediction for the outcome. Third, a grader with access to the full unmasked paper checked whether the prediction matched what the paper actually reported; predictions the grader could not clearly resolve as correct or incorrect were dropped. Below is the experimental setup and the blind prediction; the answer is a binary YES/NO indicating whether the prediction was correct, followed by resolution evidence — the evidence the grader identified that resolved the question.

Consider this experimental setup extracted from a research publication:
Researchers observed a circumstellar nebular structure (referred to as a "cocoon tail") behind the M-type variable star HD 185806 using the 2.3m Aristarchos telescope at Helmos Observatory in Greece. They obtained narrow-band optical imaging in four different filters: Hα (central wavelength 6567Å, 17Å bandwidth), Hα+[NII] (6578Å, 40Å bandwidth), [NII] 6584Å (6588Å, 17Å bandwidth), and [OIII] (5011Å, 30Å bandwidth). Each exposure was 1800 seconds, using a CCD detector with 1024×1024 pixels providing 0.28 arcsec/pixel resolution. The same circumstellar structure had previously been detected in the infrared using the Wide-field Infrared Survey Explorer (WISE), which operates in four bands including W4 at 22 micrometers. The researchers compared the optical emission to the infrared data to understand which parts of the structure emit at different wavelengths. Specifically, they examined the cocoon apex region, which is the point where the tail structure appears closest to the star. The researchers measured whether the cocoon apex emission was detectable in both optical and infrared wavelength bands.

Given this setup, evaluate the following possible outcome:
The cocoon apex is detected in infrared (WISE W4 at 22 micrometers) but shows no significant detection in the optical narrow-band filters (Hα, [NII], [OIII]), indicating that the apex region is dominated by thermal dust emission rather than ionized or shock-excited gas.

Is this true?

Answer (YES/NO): YES